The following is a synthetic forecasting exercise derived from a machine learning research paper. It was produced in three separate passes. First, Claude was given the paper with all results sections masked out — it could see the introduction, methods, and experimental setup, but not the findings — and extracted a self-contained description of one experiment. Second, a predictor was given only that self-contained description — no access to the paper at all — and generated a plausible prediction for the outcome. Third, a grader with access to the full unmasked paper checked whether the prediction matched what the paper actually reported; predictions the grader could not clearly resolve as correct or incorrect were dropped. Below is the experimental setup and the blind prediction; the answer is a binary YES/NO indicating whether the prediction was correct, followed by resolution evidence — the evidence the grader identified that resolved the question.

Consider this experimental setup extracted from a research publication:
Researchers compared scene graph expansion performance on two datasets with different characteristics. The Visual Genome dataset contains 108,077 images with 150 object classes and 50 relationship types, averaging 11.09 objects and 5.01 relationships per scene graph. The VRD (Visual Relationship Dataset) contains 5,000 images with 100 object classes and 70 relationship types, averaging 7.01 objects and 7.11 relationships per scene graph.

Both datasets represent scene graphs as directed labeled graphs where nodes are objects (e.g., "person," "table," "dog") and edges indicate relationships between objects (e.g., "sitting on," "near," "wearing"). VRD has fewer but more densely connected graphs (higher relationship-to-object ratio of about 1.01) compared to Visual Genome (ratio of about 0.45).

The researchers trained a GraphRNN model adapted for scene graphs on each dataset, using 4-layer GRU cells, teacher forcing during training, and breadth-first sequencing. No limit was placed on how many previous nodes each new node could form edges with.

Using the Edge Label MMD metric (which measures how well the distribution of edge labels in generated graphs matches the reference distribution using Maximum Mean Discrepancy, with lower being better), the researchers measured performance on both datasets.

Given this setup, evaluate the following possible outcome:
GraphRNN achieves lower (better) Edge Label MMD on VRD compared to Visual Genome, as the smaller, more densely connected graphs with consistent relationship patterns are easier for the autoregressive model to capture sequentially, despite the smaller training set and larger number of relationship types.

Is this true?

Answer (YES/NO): YES